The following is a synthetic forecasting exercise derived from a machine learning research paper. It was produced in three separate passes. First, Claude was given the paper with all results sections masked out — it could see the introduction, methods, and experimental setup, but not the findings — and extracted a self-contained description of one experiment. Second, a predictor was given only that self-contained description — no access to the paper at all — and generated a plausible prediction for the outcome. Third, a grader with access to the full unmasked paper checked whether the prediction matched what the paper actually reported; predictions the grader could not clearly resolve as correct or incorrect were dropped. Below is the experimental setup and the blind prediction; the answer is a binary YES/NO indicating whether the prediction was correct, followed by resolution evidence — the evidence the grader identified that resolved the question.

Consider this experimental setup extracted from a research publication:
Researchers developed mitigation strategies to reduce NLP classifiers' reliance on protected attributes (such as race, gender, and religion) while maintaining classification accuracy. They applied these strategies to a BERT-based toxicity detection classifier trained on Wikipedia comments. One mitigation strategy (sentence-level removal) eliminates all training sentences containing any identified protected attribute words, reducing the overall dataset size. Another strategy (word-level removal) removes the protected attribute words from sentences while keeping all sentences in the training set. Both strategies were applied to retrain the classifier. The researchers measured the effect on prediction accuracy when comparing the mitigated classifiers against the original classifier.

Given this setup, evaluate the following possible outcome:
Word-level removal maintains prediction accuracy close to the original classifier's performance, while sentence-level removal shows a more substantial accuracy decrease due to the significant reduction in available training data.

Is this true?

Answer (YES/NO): NO